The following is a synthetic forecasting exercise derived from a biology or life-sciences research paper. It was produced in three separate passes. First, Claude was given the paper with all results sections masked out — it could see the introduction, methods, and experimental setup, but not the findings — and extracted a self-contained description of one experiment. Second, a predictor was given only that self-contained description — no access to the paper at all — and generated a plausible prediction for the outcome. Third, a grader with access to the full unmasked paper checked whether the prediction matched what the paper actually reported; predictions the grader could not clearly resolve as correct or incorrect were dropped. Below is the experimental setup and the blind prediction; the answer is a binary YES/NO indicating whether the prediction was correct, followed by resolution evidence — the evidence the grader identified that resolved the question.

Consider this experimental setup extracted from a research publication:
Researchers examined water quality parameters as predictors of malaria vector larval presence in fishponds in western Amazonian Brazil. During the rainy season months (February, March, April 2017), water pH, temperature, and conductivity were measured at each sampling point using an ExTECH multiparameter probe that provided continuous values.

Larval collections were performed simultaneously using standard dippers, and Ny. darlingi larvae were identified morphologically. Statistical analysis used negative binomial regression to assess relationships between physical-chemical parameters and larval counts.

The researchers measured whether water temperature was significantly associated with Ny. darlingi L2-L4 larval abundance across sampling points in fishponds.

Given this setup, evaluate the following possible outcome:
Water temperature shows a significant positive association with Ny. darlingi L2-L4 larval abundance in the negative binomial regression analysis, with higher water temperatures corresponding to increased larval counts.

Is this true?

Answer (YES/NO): NO